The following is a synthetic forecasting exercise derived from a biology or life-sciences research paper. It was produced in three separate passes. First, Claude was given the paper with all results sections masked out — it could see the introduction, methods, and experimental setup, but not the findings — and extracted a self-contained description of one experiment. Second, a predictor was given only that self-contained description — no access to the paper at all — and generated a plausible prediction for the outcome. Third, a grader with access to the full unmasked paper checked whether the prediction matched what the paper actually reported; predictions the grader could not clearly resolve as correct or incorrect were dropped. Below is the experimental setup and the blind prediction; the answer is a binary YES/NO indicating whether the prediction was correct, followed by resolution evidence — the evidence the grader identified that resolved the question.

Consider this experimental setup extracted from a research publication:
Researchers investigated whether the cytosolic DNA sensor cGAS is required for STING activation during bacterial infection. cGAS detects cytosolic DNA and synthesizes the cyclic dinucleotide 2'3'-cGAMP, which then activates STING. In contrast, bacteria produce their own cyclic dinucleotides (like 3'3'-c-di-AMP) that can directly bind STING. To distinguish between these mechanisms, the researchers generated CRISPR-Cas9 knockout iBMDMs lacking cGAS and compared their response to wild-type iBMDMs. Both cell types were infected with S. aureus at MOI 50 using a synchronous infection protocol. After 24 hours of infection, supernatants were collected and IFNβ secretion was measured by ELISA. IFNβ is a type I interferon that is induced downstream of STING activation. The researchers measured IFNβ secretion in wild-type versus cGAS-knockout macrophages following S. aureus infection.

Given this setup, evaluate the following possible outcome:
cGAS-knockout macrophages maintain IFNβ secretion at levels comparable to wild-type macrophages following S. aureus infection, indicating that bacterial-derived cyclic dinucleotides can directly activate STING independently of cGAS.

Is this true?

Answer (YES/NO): YES